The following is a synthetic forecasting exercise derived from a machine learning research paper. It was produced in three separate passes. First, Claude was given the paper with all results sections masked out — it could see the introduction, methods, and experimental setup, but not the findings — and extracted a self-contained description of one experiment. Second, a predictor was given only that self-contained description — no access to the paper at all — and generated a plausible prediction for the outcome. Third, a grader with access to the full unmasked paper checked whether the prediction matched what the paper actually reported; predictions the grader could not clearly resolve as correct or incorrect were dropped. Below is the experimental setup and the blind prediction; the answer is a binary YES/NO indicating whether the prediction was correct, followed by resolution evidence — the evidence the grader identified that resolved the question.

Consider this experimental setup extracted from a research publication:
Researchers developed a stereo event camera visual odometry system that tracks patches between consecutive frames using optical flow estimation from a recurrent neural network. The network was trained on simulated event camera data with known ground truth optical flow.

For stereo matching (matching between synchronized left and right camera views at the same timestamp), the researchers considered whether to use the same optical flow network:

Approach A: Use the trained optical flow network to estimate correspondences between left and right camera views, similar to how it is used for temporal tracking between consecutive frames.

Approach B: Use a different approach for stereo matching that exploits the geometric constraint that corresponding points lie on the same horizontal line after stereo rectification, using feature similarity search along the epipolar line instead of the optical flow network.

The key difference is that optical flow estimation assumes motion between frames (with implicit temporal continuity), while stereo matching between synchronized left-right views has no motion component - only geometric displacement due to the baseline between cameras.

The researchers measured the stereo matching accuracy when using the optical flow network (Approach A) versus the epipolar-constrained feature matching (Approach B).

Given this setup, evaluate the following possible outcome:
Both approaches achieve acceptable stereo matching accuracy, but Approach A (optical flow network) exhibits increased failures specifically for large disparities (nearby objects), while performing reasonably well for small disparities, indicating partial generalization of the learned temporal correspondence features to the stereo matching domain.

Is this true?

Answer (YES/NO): YES